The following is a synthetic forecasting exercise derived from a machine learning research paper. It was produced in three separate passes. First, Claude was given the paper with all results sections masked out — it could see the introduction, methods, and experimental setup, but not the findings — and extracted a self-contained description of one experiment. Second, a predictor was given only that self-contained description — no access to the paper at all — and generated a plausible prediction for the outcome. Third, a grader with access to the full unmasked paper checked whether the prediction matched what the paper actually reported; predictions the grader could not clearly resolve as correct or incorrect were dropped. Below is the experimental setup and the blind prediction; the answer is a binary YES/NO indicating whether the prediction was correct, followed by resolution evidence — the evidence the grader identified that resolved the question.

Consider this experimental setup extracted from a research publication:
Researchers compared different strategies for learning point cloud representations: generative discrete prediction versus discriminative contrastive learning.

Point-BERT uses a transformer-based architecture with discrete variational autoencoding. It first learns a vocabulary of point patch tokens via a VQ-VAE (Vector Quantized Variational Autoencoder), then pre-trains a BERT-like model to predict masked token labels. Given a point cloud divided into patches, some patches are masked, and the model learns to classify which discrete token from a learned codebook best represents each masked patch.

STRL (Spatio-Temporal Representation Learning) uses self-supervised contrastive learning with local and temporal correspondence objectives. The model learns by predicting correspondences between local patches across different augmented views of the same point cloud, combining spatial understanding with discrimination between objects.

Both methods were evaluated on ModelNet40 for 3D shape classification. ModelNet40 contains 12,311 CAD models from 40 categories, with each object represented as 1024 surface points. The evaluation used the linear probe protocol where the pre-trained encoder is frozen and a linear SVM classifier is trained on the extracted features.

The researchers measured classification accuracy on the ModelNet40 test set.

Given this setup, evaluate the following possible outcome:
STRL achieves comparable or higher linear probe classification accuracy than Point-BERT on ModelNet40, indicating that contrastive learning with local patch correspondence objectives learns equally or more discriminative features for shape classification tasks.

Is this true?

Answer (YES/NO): YES